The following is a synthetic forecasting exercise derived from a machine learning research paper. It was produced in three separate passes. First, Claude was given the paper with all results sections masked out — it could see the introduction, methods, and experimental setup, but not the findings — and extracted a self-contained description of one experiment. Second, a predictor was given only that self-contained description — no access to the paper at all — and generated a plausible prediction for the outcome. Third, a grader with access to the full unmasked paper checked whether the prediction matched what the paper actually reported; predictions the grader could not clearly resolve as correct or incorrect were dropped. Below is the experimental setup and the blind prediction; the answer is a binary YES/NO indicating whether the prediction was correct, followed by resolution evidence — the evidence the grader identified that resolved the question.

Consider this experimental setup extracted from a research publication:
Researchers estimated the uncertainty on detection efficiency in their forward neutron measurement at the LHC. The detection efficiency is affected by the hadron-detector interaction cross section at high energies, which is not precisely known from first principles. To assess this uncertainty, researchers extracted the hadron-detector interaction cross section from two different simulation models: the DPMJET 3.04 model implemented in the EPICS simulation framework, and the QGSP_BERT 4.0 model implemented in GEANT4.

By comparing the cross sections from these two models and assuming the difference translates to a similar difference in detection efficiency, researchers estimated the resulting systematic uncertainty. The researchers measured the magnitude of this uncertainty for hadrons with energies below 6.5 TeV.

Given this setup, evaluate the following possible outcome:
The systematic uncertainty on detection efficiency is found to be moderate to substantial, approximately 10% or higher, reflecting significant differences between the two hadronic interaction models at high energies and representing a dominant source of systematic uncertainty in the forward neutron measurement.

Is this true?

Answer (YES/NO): NO